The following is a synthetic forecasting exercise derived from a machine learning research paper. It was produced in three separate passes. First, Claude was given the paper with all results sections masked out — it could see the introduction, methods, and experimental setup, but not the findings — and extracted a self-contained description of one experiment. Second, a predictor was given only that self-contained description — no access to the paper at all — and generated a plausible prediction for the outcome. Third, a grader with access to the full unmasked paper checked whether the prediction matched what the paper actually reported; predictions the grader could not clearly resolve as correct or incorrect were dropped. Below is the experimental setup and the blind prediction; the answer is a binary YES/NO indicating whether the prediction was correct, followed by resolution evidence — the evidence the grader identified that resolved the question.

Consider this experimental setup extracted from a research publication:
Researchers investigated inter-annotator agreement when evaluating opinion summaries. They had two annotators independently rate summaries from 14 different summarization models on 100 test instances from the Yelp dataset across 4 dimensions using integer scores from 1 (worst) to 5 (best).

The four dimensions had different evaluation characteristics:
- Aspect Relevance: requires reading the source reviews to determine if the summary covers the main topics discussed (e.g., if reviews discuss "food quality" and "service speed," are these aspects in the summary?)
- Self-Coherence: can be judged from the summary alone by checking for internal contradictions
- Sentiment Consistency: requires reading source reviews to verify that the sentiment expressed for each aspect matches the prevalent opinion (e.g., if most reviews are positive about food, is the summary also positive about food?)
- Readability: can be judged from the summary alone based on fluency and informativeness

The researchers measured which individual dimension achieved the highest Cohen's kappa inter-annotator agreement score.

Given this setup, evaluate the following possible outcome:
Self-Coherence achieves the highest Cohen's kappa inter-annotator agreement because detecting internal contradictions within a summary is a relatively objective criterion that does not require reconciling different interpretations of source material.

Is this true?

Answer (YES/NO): NO